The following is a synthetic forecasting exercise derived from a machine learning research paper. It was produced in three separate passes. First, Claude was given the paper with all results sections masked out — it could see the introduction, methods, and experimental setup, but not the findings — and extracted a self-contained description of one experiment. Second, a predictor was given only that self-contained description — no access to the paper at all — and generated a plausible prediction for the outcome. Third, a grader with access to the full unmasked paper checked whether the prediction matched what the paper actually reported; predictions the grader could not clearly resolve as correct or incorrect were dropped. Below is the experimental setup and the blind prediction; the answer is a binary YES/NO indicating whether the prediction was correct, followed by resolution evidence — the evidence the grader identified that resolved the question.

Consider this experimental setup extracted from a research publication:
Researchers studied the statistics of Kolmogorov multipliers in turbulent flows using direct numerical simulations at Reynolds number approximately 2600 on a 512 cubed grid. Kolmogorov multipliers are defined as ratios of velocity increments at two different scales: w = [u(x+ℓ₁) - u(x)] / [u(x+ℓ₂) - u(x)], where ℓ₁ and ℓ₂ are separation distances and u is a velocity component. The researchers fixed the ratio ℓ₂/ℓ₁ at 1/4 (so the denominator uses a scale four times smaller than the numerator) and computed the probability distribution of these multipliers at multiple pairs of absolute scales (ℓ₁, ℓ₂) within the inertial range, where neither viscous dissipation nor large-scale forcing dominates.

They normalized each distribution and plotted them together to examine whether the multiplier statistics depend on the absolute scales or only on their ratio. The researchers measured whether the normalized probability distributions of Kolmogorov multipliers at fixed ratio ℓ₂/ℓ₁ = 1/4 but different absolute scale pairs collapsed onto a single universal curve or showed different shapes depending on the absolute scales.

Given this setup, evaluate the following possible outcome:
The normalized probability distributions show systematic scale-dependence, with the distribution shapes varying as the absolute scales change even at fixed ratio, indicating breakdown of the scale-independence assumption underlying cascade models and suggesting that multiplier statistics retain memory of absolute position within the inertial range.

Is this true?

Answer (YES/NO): NO